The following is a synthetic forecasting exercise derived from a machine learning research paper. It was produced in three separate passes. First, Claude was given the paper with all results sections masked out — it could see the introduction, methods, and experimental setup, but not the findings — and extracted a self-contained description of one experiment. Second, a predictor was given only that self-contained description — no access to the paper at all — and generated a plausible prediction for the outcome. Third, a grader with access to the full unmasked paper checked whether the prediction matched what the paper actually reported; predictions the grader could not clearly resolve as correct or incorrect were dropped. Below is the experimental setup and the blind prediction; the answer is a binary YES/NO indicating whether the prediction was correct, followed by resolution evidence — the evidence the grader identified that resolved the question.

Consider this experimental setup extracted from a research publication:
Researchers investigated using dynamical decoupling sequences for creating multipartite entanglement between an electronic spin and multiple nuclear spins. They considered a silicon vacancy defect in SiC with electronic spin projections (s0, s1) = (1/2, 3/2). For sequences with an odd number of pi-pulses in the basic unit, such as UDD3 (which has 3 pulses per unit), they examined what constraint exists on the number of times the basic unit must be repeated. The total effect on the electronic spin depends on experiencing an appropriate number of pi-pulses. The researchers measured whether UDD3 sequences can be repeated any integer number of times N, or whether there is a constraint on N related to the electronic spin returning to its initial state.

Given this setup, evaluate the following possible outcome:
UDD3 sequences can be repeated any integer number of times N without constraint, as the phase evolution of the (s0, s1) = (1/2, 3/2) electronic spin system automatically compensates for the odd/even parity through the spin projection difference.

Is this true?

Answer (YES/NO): NO